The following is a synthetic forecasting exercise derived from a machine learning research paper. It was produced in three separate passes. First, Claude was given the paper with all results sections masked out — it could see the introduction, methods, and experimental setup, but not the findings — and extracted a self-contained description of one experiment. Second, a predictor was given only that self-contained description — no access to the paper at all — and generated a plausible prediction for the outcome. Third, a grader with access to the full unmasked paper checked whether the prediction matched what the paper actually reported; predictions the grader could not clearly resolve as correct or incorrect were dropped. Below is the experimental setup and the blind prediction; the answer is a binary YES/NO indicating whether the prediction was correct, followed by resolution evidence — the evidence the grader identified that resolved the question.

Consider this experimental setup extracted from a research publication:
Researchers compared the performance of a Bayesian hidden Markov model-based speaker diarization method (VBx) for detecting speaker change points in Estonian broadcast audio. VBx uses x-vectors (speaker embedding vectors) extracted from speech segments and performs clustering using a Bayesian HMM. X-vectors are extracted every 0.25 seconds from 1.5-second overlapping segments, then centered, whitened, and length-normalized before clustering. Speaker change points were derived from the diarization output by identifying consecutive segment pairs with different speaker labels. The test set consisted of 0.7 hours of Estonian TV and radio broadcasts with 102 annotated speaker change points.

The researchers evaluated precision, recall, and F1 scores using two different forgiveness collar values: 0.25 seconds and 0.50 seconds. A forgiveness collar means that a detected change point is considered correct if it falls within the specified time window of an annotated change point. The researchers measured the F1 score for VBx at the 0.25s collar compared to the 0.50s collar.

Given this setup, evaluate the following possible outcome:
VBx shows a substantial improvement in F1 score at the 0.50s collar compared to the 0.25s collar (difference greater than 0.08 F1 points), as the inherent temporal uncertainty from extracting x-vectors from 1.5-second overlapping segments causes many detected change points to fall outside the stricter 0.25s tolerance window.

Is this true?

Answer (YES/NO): YES